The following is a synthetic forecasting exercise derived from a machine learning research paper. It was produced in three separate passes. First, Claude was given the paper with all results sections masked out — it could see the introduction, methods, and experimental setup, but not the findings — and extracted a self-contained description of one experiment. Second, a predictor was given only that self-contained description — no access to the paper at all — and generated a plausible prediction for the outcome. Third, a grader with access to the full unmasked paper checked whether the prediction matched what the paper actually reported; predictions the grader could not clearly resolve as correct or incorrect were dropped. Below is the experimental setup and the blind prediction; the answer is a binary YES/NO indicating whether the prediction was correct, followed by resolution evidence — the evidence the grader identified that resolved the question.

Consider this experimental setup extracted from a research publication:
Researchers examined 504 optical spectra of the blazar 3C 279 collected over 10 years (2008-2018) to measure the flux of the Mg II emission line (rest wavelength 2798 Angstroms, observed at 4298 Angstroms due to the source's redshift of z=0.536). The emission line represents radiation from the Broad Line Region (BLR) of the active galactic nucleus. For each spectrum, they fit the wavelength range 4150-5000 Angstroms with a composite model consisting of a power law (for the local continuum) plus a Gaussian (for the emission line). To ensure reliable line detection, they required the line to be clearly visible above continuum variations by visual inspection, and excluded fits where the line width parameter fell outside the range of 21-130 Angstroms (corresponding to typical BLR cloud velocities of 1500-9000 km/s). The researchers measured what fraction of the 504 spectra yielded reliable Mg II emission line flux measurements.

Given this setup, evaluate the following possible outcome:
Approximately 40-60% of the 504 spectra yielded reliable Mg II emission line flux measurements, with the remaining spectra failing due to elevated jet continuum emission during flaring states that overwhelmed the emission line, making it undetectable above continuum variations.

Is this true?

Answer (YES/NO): NO